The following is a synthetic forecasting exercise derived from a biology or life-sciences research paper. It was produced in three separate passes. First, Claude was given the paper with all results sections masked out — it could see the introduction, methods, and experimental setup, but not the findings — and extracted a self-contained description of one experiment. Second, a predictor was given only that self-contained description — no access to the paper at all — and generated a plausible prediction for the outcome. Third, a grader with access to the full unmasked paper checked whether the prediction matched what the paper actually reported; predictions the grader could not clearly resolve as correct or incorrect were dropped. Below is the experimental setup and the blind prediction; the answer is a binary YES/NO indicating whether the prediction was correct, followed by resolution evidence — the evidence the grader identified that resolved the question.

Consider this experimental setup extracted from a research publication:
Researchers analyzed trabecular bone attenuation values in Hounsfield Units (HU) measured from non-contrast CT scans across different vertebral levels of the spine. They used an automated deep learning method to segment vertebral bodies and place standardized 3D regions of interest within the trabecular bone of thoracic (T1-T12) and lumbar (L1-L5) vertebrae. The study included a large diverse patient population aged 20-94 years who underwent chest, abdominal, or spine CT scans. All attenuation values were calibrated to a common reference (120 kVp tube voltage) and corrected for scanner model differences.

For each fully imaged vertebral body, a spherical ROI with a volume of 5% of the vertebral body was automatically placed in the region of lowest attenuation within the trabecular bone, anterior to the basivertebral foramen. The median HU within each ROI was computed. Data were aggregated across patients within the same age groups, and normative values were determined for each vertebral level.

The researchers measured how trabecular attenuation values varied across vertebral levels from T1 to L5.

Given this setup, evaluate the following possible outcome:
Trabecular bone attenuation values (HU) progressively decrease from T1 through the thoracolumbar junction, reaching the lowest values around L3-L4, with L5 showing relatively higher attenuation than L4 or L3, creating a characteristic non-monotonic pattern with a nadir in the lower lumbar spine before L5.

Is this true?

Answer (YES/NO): YES